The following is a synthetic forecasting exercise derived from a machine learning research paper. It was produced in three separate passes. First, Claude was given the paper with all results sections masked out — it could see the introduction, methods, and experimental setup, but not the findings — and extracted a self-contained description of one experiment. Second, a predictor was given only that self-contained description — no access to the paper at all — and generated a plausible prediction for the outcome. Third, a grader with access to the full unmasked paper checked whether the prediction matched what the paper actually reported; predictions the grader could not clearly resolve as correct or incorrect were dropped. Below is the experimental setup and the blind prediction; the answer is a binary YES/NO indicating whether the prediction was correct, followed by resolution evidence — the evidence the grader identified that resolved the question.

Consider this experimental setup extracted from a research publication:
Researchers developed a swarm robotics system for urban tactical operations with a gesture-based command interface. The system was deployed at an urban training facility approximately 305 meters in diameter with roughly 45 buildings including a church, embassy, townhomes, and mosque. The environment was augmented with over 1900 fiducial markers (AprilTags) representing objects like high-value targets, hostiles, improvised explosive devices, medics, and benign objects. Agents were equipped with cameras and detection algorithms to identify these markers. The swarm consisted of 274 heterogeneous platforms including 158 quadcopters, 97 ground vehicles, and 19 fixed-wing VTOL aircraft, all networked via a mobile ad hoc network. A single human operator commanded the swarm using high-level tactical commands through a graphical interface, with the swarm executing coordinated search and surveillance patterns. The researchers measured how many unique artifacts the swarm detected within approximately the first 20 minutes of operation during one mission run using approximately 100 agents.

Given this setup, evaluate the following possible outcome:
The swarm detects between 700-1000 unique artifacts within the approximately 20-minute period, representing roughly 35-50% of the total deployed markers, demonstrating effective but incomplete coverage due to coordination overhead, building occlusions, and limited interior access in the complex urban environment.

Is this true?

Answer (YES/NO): NO